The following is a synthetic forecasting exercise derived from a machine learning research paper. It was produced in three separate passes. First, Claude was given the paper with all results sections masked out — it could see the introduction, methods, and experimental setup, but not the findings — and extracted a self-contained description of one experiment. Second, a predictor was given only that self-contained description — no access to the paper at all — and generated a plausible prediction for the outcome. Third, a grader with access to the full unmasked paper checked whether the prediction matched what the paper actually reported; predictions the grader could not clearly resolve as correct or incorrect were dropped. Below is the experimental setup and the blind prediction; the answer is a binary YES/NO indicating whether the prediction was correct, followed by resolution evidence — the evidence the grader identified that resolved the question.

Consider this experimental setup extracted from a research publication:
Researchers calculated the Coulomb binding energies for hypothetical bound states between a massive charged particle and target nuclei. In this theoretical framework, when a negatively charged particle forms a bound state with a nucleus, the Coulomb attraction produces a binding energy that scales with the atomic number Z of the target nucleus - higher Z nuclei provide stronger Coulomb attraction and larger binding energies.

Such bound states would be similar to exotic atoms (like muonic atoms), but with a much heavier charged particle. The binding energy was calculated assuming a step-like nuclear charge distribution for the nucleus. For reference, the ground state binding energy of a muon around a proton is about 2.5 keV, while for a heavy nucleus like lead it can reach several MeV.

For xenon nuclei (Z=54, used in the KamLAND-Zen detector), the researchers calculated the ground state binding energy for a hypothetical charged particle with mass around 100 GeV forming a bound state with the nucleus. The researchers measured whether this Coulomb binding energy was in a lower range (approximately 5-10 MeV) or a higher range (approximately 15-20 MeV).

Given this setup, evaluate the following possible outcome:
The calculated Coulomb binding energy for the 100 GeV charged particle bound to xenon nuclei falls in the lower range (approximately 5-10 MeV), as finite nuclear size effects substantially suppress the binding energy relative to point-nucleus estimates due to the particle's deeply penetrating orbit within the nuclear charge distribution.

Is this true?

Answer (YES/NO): NO